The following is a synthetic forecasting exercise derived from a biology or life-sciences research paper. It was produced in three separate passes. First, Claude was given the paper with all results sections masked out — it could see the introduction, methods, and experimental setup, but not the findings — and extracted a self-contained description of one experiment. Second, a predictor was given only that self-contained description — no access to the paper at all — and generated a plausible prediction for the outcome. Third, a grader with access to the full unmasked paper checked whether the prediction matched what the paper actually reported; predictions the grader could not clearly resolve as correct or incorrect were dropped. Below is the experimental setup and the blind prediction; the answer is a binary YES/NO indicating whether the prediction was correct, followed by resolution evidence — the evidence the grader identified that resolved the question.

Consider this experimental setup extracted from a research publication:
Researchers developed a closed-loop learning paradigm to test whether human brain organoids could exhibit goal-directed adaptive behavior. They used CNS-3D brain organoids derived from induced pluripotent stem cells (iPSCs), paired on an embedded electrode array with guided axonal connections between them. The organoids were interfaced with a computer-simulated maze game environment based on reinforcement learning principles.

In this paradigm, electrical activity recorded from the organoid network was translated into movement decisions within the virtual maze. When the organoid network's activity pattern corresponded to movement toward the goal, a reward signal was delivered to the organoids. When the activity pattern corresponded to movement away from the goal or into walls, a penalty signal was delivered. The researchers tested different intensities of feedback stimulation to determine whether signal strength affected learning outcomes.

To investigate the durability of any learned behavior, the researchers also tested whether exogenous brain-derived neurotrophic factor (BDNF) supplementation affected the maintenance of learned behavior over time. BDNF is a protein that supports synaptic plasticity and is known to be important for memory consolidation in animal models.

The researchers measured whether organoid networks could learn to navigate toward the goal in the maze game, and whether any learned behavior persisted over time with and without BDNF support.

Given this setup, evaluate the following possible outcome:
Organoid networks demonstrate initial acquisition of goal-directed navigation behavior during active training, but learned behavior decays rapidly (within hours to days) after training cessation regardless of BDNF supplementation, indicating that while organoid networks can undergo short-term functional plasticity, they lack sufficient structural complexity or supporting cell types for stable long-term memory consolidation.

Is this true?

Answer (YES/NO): NO